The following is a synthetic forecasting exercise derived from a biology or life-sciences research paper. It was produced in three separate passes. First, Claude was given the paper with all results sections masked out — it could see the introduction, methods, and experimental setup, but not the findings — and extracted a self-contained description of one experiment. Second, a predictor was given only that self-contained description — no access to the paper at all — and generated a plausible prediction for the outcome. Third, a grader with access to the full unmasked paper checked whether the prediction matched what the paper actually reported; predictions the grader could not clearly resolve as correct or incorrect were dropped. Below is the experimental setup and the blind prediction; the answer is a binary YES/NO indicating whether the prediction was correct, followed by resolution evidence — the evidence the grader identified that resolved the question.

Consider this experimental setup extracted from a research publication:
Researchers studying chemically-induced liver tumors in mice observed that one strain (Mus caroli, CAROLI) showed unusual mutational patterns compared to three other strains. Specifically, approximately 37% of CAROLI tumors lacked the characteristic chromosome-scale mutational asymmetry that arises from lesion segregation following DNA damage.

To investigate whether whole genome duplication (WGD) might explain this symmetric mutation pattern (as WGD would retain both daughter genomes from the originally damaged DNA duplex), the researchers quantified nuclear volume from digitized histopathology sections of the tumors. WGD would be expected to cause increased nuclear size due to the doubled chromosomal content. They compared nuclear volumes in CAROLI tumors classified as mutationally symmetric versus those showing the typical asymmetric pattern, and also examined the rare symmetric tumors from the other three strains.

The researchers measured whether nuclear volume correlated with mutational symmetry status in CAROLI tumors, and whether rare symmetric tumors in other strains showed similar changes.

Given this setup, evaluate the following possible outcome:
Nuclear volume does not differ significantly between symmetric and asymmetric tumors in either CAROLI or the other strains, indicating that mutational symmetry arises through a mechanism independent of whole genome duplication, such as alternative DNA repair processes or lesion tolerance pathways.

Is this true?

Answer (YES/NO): NO